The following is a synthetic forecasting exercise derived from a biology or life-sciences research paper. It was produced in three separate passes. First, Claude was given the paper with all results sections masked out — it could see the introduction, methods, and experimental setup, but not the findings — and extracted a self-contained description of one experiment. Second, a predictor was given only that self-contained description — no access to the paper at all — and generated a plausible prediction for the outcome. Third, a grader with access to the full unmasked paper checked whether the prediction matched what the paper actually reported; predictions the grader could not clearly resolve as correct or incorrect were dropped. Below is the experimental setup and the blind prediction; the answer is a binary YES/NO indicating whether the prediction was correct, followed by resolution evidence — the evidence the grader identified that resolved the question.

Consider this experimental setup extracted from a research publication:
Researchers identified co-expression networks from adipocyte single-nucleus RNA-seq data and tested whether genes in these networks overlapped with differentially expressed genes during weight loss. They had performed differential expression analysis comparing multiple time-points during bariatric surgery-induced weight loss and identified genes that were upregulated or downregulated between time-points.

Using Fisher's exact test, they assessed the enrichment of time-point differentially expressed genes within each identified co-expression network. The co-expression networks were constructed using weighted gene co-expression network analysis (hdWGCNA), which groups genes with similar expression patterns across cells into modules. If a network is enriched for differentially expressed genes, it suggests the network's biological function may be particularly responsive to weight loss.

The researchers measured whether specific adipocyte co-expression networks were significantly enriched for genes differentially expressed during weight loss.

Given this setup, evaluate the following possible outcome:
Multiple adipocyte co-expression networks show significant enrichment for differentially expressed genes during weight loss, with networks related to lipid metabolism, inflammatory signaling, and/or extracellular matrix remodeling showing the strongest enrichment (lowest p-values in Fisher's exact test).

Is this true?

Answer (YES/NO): YES